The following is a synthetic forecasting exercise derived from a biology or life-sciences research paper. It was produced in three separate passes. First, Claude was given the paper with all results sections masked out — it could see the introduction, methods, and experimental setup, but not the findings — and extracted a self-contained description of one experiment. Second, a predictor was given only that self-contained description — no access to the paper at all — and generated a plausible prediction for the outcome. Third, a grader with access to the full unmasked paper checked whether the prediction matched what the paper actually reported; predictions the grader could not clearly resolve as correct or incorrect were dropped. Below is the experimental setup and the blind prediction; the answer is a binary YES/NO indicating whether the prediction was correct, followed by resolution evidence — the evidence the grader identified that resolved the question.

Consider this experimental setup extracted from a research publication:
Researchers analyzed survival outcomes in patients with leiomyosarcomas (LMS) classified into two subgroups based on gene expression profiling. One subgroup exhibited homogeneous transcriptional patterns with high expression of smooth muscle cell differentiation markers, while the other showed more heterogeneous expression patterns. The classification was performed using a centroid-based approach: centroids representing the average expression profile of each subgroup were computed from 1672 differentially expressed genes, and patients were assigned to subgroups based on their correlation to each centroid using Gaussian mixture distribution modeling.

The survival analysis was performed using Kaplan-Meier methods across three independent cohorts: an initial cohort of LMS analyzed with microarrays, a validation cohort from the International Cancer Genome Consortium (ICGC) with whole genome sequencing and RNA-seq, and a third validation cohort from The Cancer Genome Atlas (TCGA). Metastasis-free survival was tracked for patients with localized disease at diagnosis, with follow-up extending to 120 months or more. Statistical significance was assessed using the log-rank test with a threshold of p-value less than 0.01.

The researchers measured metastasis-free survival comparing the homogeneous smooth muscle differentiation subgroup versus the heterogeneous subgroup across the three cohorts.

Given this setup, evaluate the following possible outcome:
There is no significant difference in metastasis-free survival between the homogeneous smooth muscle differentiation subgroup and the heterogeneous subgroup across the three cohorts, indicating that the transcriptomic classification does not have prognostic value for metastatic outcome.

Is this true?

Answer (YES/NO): NO